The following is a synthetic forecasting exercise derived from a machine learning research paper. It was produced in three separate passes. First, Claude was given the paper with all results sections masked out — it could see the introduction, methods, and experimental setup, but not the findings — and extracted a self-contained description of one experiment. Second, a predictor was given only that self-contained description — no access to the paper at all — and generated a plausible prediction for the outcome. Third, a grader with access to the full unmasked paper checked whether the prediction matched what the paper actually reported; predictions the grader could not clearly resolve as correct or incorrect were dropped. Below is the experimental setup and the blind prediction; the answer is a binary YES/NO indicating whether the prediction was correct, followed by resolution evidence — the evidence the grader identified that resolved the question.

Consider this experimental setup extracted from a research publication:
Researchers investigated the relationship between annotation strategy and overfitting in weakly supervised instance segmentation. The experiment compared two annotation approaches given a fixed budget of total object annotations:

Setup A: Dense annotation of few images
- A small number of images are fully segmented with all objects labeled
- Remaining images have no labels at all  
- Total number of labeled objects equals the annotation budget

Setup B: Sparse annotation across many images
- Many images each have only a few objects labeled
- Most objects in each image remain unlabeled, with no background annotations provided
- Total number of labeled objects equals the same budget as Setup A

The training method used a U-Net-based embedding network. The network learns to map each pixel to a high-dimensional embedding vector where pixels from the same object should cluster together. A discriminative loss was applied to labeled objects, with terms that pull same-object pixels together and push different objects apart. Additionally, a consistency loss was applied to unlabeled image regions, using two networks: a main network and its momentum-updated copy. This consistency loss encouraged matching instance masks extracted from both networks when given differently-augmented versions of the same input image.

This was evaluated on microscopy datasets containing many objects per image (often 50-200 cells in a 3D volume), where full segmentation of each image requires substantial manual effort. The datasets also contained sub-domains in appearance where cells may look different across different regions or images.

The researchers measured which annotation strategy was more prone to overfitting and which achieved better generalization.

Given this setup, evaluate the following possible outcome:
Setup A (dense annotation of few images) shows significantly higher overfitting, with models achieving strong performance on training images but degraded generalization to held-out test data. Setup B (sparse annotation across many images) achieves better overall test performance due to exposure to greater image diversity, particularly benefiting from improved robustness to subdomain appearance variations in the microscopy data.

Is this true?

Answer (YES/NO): YES